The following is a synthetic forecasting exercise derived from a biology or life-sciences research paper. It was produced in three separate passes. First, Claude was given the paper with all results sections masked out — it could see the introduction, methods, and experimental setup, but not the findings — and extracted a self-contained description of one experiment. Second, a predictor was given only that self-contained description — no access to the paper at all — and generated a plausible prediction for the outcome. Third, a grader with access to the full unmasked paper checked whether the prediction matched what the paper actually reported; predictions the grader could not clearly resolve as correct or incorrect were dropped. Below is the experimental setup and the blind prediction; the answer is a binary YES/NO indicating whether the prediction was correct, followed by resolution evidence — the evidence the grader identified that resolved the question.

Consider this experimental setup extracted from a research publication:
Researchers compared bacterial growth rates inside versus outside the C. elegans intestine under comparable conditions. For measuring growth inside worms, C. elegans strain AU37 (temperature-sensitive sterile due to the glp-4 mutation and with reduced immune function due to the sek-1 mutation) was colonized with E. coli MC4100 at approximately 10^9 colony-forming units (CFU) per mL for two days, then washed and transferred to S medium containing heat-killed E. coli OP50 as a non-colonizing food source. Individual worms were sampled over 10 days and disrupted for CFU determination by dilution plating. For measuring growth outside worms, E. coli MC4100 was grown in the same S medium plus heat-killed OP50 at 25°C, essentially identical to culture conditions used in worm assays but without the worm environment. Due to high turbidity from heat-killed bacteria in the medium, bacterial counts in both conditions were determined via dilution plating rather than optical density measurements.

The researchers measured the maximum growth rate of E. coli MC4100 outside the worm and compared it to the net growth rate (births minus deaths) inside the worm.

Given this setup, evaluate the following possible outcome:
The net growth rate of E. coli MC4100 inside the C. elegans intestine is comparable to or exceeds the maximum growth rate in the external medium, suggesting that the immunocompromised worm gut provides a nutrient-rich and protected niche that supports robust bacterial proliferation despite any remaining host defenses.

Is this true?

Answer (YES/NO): NO